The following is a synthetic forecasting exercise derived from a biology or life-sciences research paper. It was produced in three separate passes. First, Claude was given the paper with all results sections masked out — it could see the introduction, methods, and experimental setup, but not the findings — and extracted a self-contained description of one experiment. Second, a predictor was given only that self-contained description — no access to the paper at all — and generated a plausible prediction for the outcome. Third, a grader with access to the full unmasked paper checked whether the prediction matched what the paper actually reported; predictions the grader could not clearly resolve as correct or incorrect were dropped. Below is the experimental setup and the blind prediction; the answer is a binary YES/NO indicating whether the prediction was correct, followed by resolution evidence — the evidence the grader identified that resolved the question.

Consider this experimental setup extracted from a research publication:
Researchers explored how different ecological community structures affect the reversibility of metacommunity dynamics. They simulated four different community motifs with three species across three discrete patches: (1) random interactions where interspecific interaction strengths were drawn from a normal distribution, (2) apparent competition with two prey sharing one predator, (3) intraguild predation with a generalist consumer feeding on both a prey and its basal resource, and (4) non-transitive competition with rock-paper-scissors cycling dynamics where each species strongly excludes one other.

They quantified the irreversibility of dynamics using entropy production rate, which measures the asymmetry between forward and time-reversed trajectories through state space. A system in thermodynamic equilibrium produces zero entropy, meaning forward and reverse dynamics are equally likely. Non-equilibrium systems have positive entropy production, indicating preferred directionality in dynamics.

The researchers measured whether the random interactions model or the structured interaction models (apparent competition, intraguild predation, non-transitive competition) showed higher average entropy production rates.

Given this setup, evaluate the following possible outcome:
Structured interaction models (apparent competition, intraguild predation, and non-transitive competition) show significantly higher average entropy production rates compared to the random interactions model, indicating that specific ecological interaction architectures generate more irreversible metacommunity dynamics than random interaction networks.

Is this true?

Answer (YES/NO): YES